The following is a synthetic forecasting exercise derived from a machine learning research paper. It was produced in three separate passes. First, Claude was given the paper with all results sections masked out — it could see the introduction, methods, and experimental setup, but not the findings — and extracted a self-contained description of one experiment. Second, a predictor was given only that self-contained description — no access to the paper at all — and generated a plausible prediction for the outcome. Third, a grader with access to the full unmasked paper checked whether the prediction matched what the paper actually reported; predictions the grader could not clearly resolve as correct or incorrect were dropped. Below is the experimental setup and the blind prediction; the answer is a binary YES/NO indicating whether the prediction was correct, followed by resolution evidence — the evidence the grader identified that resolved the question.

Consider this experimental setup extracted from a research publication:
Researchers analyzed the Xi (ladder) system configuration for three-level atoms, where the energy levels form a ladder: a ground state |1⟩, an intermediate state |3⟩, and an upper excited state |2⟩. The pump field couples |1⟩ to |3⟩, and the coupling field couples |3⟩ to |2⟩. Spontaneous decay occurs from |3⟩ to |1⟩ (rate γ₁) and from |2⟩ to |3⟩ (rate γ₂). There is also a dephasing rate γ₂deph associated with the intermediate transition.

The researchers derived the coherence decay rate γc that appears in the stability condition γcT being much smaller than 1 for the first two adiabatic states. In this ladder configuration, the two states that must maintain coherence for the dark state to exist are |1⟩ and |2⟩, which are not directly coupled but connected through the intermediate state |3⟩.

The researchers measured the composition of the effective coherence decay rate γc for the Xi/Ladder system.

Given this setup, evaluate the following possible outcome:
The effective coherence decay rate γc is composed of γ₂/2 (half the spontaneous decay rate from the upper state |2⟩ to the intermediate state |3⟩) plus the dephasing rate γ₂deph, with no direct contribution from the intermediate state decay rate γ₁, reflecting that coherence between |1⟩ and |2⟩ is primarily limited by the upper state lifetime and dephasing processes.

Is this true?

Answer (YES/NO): NO